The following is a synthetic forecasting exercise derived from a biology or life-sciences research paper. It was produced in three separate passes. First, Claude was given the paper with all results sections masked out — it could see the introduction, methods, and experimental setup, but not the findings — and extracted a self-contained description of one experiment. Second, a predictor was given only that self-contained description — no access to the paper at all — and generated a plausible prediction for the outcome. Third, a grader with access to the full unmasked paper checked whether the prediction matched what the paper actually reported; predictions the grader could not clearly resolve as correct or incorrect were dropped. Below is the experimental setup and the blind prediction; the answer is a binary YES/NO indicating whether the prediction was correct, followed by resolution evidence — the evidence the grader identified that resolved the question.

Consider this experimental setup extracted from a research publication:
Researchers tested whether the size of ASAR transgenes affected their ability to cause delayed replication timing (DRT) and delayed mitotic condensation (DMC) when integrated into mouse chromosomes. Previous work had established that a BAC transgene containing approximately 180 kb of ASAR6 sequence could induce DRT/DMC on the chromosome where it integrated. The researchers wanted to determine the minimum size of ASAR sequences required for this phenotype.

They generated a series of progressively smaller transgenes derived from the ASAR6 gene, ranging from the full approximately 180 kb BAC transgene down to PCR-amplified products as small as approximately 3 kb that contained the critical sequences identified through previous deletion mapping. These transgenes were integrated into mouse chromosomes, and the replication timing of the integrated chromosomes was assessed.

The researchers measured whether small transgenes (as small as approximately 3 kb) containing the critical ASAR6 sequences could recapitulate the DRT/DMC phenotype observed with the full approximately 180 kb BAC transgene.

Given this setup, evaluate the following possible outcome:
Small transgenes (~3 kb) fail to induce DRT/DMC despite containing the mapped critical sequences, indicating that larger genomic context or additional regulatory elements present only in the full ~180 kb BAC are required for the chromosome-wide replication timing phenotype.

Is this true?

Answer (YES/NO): NO